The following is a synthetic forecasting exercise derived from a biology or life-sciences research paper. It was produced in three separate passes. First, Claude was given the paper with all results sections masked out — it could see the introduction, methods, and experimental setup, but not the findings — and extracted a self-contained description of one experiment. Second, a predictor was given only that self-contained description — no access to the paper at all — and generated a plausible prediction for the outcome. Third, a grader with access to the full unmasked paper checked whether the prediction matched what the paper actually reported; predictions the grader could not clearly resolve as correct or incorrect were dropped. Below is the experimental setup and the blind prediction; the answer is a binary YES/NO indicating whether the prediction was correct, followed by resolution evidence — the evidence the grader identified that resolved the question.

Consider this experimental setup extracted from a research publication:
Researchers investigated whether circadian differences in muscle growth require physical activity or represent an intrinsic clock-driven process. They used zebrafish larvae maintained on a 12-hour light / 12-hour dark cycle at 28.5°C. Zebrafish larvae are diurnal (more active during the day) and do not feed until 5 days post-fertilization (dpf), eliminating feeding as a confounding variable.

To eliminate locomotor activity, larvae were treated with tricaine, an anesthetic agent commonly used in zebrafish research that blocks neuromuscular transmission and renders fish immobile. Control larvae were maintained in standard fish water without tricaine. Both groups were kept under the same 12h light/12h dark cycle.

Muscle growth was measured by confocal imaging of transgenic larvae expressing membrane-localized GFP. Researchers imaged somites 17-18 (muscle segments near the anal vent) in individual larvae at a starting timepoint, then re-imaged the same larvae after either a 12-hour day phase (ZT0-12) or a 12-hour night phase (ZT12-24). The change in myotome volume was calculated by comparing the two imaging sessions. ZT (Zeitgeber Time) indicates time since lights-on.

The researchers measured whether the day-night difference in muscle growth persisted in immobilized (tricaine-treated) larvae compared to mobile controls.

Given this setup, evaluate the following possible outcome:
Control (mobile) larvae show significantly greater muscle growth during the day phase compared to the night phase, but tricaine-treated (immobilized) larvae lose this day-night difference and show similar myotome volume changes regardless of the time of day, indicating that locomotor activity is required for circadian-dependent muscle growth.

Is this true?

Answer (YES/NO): NO